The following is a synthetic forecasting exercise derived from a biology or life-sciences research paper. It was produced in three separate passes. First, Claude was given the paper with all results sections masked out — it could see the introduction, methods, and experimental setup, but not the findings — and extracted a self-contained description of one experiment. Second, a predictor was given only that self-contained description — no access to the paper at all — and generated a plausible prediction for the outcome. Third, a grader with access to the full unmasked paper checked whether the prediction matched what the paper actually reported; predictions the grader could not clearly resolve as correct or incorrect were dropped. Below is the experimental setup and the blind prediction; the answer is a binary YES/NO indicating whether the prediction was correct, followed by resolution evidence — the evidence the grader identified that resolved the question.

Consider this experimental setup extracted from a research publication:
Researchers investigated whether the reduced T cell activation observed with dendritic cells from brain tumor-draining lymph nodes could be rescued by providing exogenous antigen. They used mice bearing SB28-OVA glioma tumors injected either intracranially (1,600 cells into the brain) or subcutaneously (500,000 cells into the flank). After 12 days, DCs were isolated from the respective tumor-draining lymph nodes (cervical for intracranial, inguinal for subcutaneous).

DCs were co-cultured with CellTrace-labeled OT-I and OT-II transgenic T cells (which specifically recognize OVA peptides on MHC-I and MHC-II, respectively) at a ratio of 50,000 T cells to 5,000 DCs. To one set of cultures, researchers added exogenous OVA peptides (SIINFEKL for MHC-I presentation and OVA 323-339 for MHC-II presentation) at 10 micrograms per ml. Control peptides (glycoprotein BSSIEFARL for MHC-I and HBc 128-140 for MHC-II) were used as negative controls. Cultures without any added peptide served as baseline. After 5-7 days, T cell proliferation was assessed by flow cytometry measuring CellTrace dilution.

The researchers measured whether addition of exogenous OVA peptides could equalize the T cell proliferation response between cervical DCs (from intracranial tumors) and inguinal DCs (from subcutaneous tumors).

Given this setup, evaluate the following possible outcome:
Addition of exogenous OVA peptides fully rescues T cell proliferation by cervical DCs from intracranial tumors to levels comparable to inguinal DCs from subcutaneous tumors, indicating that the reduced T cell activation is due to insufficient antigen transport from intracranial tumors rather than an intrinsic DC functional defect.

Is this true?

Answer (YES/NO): NO